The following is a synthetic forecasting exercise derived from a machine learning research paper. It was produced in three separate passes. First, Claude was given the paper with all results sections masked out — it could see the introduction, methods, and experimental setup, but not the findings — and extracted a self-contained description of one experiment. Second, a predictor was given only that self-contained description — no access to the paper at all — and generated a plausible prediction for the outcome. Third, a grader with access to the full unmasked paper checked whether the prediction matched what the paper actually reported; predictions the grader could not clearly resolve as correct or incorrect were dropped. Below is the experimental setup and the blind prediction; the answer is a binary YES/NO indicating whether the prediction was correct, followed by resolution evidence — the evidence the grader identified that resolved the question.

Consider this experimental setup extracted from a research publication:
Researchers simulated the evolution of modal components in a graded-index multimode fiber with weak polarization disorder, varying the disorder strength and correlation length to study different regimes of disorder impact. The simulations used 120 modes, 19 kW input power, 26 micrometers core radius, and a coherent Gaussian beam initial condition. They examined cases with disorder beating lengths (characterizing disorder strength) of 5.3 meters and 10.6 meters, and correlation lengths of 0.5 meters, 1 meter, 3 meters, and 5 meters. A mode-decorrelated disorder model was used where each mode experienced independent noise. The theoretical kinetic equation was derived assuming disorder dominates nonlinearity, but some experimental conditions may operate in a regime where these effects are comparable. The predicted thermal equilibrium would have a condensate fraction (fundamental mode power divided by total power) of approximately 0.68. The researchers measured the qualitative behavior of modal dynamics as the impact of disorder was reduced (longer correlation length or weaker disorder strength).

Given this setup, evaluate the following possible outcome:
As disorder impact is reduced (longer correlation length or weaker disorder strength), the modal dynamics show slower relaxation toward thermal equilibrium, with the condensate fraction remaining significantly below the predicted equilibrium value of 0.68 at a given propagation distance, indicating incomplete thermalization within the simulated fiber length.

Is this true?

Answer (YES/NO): YES